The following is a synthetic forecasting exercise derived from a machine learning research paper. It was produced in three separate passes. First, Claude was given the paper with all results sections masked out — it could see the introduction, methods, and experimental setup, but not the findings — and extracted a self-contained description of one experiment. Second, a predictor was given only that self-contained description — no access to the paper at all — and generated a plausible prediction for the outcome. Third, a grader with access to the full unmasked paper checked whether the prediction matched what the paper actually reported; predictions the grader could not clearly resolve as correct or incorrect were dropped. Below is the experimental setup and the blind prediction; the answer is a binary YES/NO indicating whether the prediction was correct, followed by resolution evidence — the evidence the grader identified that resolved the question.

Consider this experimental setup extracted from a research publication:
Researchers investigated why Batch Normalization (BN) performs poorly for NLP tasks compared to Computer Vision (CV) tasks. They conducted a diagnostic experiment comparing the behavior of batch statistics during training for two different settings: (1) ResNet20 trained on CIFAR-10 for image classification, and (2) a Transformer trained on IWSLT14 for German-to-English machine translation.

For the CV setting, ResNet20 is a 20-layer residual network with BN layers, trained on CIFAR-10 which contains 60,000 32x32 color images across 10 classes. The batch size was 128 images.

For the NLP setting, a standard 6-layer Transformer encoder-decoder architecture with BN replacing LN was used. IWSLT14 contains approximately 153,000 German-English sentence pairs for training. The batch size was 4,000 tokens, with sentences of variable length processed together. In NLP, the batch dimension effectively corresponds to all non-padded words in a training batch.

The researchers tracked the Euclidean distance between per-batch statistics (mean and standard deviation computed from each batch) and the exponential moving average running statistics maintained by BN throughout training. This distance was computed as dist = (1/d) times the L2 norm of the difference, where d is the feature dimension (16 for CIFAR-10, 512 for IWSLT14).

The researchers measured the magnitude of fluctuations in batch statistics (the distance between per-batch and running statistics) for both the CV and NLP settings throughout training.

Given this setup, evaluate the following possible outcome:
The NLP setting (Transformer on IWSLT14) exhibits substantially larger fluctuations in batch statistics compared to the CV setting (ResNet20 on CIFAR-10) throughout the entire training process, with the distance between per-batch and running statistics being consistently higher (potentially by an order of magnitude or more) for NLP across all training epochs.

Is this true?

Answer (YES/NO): YES